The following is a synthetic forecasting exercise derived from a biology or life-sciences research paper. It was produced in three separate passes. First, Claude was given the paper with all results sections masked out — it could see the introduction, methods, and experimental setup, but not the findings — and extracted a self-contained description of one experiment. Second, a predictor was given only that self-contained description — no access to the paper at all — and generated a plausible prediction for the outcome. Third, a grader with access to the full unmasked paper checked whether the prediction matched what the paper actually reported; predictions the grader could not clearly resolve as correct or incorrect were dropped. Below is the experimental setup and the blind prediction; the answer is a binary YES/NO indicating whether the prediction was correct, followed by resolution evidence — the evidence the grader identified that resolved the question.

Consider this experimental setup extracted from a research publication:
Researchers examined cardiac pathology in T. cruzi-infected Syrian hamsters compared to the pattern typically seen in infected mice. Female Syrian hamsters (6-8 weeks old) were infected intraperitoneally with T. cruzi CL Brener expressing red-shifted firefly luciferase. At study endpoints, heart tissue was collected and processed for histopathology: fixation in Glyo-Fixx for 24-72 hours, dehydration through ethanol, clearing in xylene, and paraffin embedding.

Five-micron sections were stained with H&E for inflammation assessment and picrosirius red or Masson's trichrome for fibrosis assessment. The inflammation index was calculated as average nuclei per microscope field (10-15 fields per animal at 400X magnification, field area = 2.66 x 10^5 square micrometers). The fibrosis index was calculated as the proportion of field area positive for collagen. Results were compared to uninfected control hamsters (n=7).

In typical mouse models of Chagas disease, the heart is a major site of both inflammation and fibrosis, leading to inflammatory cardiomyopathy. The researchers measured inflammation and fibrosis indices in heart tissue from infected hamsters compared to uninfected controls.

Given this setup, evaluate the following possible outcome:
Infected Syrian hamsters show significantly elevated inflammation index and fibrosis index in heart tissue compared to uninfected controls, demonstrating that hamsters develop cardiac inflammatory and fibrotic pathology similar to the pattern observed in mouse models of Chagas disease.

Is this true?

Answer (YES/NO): NO